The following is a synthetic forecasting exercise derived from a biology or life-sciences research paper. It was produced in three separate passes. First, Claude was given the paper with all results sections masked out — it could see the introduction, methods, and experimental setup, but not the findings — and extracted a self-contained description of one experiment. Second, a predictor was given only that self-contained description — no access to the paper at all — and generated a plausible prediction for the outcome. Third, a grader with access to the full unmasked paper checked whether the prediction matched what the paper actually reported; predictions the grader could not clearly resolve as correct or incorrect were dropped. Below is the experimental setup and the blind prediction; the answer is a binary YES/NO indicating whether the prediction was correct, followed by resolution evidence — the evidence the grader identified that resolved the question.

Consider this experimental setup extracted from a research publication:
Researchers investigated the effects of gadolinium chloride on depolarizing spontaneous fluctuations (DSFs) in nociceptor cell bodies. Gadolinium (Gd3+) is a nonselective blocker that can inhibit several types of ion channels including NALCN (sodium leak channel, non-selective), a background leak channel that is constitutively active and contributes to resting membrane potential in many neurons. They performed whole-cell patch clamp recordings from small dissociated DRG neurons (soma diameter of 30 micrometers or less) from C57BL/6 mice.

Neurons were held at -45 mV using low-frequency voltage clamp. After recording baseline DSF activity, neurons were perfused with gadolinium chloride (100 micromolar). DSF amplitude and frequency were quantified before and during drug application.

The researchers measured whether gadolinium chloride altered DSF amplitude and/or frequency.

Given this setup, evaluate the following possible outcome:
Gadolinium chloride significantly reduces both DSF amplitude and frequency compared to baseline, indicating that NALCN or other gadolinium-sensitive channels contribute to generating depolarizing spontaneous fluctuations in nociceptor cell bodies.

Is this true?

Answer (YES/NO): YES